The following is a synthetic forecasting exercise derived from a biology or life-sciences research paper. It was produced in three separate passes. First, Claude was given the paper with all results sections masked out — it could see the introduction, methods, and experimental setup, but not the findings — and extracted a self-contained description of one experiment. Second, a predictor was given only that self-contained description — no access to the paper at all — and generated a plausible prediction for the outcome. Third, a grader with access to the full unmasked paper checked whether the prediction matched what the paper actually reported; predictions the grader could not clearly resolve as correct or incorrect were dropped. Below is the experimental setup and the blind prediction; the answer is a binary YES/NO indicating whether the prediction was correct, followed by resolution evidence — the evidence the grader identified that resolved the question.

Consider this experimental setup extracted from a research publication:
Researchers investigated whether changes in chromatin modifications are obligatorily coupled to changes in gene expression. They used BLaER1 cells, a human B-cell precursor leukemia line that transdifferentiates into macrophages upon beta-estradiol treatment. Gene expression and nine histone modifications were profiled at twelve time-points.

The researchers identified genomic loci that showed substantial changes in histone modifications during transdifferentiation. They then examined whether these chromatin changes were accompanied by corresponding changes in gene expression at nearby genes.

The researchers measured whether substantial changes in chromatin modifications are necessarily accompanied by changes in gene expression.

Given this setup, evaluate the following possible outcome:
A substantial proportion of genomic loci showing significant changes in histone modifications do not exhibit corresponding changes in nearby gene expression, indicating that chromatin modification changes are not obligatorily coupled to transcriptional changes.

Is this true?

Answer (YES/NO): YES